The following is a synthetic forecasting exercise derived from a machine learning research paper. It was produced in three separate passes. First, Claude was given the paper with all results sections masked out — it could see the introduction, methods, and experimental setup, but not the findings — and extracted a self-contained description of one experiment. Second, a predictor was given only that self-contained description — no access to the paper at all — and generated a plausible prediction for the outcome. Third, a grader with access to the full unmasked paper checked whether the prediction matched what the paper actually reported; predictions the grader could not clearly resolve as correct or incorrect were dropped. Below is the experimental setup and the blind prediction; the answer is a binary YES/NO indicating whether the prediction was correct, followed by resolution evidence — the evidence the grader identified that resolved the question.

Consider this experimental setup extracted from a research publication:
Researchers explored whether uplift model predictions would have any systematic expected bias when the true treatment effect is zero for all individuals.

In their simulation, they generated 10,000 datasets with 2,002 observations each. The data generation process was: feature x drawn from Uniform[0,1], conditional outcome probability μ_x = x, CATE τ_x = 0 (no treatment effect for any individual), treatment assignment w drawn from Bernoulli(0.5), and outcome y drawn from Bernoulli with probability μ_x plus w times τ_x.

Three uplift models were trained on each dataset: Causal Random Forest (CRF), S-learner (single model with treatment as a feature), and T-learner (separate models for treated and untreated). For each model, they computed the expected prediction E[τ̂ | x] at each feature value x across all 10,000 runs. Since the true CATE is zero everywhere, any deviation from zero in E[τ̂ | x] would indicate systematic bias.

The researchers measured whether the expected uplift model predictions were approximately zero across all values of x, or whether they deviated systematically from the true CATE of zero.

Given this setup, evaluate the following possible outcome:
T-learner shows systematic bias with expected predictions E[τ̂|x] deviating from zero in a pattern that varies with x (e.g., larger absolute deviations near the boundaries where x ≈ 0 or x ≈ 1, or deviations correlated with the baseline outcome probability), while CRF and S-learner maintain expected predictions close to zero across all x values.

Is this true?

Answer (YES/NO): NO